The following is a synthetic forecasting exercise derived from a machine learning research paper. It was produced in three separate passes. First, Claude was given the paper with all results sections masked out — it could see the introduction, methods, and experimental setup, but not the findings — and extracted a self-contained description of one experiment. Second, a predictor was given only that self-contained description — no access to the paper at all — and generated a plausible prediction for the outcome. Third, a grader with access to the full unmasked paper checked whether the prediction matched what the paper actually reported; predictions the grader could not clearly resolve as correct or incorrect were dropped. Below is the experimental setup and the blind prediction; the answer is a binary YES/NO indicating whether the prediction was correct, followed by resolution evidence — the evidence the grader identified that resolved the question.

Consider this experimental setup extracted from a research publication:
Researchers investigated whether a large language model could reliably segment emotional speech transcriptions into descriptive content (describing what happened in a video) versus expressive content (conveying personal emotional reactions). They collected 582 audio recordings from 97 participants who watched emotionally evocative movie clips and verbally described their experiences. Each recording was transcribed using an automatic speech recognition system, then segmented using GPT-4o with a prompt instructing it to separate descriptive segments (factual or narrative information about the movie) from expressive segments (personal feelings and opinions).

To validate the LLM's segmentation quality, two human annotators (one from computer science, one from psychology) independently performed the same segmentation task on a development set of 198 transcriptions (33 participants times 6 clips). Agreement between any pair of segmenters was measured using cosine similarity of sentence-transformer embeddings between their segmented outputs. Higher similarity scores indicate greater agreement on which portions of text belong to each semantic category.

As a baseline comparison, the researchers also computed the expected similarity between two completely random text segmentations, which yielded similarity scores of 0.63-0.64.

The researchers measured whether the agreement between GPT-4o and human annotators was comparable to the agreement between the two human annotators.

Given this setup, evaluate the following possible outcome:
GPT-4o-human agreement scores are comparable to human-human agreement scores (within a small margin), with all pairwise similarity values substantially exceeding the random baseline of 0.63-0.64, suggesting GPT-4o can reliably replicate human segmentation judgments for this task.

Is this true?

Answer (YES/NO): YES